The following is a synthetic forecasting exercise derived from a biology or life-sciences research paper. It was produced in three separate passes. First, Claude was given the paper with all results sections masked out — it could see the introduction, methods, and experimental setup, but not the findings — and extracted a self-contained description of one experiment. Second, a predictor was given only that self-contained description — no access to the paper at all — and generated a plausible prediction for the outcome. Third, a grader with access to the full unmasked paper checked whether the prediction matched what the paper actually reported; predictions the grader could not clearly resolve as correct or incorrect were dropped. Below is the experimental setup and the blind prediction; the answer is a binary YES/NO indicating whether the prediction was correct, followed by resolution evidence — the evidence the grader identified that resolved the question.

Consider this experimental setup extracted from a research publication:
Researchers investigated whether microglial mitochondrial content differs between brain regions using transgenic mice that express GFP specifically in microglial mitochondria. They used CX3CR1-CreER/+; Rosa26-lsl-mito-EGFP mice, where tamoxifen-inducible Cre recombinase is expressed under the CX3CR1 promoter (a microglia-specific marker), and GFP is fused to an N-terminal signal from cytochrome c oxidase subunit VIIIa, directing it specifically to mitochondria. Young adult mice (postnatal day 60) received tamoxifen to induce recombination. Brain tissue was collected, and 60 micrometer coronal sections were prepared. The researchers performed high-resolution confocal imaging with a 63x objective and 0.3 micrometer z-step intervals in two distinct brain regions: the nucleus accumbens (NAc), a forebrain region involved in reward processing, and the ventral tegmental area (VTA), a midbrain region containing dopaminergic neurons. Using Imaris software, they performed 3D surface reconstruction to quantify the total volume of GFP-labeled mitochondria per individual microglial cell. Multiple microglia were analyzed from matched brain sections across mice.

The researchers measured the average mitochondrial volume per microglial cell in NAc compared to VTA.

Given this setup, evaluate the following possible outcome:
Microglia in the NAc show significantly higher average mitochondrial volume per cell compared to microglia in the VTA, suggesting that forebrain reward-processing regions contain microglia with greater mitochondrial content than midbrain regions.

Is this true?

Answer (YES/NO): NO